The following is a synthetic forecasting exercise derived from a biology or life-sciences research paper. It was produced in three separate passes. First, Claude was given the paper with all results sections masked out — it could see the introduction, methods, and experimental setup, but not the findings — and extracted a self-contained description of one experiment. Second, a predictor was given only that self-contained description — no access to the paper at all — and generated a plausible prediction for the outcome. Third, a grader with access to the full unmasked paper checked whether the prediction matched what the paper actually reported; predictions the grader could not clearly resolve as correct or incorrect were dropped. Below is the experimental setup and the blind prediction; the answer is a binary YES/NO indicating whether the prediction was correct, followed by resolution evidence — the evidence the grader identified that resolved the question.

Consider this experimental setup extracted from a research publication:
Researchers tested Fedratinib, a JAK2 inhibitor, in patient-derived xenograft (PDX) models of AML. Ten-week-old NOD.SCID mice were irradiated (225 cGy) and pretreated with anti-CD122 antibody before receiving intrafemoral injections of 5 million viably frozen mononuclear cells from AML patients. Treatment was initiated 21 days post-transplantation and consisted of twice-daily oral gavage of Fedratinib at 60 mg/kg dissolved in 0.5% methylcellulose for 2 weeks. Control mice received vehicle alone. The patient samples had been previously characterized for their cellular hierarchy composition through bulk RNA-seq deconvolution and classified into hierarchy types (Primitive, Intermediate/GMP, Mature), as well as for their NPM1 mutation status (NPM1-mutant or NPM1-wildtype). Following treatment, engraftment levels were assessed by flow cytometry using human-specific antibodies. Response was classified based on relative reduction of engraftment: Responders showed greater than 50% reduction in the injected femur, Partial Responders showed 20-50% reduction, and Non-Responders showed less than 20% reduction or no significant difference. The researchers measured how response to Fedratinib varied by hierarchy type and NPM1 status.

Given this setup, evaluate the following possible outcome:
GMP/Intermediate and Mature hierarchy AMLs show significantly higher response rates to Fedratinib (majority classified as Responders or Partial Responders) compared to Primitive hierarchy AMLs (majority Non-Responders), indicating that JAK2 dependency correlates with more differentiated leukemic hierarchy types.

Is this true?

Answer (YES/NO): NO